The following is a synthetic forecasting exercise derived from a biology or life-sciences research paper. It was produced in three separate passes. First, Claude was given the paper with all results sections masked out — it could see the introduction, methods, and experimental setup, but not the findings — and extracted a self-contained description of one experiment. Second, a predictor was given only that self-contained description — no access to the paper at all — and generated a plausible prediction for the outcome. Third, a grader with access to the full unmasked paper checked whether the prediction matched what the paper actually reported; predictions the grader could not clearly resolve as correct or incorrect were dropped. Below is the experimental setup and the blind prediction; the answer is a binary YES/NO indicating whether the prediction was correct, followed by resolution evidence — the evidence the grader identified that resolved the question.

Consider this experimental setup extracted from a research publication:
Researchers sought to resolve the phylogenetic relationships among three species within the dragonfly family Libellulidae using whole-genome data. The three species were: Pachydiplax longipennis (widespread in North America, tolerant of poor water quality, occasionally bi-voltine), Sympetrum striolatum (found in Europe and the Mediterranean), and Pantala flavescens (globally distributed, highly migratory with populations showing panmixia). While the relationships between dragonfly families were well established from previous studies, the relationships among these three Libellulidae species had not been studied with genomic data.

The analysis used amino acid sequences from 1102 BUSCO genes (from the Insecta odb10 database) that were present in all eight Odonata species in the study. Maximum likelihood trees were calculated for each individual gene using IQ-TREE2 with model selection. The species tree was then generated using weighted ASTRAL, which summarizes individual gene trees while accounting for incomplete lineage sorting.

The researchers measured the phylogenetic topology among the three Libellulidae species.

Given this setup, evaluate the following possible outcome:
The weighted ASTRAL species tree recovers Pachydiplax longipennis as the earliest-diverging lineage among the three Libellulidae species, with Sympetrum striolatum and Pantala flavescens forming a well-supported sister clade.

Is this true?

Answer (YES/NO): NO